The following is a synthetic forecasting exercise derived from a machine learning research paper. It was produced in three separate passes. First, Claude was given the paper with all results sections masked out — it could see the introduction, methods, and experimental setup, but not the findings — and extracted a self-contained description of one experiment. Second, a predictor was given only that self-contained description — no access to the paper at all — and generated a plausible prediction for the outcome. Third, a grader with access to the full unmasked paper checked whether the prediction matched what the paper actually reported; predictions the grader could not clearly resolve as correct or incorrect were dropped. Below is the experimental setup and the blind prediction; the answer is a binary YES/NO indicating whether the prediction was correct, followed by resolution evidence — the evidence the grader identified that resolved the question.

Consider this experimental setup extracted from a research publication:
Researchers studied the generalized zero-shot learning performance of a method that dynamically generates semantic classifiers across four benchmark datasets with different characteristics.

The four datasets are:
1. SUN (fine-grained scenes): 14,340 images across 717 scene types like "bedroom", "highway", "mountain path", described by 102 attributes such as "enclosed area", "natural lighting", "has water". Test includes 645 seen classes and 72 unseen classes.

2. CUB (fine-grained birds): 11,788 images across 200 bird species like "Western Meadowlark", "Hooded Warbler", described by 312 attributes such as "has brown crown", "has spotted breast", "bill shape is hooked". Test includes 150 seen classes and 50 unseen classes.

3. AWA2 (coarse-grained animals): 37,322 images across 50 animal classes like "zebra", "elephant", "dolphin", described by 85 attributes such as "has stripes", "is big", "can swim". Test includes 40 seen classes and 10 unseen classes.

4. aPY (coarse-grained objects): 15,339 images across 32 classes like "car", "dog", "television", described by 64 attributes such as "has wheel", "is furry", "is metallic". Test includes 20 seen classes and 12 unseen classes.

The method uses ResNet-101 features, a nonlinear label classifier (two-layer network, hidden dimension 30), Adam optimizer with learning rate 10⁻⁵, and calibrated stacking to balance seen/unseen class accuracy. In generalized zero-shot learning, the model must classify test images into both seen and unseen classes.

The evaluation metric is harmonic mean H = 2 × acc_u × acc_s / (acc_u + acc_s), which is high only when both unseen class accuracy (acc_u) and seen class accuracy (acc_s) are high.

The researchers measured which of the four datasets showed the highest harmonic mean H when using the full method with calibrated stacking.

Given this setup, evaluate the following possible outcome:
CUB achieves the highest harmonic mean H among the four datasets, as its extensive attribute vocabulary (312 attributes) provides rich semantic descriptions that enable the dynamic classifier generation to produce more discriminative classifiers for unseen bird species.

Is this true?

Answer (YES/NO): YES